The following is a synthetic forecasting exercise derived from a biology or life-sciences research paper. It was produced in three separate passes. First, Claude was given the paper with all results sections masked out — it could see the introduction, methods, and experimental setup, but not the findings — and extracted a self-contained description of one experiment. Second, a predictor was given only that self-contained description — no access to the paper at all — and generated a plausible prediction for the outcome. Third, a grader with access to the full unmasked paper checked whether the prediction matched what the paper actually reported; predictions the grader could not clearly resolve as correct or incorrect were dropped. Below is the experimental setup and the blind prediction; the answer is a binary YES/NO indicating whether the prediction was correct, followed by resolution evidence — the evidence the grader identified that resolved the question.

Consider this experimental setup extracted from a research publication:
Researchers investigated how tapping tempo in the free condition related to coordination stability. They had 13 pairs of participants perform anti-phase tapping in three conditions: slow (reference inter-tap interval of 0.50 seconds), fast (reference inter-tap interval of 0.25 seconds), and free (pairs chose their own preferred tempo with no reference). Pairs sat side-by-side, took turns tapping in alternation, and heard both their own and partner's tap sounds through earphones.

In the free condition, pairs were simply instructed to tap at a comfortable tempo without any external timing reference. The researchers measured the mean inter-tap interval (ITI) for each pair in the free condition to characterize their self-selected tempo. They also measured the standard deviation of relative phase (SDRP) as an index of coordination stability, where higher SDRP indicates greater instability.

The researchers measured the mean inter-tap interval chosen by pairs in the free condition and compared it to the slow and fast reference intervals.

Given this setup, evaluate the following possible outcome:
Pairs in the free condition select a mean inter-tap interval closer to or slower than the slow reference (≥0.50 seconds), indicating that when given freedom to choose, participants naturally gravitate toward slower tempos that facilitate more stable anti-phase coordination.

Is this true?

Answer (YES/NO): YES